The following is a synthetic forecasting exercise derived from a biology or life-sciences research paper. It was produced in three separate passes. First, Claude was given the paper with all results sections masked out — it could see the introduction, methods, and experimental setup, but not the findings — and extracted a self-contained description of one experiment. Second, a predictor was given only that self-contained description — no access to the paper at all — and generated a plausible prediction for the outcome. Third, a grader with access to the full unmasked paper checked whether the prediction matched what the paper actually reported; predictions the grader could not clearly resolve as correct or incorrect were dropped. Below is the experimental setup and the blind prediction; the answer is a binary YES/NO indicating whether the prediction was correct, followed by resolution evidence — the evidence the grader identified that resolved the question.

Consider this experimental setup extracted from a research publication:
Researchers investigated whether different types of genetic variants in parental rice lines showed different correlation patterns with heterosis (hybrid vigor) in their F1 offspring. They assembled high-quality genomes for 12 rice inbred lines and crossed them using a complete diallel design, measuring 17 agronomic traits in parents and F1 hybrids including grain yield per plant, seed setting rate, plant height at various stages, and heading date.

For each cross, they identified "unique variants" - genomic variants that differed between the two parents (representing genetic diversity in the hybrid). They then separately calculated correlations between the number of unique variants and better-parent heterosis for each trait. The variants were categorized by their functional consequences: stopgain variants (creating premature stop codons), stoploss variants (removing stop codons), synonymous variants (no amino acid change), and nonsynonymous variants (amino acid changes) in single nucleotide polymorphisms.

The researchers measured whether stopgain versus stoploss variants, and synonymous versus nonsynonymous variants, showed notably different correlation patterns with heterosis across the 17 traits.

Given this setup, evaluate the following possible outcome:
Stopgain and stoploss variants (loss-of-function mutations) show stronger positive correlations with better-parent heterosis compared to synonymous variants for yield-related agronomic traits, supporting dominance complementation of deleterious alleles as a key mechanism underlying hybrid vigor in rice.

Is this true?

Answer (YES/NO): NO